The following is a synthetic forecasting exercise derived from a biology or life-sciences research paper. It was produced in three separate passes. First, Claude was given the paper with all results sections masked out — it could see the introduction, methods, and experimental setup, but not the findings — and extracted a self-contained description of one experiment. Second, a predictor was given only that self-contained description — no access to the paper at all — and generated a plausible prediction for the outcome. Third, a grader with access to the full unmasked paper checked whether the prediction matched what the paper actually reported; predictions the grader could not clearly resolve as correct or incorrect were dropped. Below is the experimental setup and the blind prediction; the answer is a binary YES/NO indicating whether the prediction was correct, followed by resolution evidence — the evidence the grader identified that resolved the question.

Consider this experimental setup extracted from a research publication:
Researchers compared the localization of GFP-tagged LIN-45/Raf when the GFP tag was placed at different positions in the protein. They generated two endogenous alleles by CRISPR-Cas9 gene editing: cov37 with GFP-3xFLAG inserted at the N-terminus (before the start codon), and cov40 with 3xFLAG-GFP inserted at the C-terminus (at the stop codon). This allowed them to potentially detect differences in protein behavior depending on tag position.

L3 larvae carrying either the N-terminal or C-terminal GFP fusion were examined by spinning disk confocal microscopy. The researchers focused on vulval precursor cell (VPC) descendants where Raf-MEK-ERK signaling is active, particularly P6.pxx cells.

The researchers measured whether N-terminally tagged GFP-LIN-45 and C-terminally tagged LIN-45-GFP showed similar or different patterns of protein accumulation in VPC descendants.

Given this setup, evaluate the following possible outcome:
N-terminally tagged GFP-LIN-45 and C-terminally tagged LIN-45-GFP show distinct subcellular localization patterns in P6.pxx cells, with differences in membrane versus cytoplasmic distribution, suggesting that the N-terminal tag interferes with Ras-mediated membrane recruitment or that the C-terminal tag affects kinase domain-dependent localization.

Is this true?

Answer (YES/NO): NO